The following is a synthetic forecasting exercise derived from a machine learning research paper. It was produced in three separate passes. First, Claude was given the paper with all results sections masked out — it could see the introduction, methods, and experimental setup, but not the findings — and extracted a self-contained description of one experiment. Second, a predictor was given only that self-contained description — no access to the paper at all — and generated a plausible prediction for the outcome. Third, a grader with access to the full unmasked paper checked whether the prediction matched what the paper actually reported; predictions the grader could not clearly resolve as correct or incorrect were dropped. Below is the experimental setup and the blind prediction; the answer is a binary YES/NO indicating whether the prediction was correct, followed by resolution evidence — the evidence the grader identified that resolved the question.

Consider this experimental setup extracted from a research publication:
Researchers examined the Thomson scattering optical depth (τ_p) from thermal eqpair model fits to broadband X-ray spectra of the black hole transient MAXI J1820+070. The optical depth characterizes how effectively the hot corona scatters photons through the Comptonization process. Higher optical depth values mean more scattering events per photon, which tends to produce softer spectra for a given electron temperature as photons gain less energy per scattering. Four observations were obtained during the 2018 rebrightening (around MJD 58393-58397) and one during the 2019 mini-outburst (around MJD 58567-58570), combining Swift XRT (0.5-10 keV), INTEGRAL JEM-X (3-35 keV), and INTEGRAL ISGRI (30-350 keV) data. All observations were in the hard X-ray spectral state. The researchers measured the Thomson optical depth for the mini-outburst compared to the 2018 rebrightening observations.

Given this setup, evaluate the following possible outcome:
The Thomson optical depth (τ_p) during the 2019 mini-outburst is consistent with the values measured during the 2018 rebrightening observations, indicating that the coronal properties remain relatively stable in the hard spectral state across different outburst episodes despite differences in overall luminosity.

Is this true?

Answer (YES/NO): NO